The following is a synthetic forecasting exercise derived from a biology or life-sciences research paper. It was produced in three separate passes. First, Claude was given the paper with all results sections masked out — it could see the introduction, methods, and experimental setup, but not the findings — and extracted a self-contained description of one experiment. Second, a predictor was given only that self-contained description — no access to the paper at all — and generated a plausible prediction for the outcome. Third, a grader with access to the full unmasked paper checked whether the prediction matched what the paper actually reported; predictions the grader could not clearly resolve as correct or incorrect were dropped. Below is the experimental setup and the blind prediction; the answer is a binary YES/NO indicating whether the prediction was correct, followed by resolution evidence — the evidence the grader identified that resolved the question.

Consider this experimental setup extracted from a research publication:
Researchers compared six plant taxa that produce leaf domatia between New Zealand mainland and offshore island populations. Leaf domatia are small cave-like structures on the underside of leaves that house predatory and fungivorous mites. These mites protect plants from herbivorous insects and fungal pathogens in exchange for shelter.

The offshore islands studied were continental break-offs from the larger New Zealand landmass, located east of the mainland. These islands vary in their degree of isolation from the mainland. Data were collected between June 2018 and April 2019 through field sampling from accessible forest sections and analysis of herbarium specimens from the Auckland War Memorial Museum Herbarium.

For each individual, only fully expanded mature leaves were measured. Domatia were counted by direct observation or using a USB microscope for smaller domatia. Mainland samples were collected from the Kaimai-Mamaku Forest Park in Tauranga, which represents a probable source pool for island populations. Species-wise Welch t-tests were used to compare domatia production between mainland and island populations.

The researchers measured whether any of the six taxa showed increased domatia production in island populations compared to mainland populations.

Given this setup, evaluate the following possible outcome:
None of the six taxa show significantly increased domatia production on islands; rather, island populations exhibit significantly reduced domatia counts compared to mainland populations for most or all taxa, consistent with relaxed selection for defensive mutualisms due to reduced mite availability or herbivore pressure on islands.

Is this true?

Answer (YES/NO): NO